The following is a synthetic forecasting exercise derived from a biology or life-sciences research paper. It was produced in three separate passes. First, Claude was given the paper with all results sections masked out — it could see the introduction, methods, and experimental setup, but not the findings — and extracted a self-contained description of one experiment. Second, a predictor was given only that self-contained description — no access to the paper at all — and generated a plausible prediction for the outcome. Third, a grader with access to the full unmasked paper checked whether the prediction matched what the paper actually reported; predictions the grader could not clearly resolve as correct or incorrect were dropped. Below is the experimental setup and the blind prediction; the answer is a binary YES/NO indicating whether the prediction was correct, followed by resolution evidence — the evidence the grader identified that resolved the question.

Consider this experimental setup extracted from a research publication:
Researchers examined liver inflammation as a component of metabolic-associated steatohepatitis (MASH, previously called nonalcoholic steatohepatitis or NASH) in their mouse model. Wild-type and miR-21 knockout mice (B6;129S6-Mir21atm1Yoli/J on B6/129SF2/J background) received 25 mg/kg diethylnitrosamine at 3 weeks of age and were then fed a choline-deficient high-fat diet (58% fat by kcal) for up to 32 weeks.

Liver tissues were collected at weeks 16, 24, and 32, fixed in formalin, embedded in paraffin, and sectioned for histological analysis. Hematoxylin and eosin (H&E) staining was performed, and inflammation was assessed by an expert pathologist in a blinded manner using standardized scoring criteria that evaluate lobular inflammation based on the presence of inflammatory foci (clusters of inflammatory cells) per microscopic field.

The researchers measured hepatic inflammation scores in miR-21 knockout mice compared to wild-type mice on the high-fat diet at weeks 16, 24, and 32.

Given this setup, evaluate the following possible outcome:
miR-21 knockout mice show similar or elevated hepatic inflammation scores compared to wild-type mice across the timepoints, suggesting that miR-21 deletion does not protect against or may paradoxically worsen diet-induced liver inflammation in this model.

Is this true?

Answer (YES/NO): NO